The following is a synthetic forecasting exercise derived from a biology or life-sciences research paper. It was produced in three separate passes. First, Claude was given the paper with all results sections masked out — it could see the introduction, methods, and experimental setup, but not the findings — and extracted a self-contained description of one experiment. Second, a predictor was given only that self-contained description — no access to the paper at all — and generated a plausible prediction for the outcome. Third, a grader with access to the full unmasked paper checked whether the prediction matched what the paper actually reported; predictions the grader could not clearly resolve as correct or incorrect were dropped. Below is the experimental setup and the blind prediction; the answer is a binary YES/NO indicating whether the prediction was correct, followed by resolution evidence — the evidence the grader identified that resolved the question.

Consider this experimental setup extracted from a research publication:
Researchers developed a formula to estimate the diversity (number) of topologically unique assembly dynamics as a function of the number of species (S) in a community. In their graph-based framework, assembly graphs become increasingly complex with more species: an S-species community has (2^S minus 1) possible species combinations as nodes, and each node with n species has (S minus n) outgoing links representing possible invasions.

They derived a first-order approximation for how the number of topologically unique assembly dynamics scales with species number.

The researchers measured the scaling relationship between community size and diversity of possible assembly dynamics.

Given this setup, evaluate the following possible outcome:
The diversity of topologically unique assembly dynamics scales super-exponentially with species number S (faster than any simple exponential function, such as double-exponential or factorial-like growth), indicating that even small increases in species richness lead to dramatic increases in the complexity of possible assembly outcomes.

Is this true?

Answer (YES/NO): YES